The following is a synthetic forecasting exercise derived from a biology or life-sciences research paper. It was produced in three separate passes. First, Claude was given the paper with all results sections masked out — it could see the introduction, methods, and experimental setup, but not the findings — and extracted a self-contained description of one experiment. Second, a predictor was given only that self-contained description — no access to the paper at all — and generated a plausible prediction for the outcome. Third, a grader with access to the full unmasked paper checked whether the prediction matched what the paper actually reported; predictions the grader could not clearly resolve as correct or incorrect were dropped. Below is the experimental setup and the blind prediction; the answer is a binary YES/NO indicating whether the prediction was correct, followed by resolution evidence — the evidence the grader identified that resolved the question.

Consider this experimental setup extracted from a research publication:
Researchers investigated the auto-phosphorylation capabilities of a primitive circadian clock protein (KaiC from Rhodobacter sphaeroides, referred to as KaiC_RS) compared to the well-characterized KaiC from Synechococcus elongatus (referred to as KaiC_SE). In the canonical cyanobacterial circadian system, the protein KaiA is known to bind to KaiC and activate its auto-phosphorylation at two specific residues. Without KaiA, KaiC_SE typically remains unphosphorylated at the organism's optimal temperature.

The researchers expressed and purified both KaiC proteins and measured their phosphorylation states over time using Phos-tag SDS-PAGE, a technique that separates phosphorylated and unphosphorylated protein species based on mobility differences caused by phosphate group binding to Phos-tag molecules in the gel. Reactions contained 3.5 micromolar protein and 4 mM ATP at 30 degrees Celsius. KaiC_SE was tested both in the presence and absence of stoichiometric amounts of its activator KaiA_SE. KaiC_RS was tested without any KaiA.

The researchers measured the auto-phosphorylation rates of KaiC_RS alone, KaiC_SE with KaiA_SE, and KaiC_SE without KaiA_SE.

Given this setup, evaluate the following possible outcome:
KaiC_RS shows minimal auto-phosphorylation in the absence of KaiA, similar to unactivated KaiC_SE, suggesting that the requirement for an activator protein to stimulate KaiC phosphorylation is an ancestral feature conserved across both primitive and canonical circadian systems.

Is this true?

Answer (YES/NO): NO